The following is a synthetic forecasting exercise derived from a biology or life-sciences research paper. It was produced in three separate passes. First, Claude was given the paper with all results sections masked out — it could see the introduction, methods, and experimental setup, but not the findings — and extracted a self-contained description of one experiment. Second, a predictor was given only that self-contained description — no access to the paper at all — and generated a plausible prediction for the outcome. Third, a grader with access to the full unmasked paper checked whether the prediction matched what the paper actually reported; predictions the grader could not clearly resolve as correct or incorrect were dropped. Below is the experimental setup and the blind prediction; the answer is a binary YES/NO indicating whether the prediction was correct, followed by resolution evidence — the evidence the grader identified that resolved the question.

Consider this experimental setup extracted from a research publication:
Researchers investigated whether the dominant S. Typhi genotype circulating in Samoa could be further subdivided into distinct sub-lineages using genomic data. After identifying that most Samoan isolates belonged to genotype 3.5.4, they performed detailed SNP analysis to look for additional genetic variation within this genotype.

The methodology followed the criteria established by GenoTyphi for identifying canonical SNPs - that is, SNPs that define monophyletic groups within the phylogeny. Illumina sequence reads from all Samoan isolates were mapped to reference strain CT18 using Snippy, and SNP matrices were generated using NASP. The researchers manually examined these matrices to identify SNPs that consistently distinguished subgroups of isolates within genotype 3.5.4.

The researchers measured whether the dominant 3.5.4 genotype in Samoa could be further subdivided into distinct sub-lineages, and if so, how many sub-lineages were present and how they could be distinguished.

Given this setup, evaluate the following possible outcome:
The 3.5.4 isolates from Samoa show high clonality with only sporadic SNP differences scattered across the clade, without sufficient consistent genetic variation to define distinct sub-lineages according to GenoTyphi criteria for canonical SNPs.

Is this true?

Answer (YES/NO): NO